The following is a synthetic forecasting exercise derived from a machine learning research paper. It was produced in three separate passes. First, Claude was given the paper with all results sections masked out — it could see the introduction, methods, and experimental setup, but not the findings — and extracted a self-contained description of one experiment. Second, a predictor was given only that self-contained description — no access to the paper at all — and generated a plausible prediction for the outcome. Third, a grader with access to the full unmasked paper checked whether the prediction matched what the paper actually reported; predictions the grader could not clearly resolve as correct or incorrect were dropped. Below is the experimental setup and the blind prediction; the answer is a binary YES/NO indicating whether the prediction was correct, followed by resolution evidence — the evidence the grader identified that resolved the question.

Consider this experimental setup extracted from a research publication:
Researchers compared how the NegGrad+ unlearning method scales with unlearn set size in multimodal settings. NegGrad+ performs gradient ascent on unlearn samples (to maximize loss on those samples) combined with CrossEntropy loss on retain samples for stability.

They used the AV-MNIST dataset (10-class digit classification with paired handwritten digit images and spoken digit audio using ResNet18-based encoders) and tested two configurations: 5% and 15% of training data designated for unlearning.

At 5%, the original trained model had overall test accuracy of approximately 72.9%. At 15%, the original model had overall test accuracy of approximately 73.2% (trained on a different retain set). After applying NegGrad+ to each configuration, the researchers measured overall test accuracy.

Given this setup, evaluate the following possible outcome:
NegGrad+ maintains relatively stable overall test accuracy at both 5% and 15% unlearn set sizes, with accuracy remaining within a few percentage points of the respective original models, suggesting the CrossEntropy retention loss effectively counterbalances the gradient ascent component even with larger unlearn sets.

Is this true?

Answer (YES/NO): NO